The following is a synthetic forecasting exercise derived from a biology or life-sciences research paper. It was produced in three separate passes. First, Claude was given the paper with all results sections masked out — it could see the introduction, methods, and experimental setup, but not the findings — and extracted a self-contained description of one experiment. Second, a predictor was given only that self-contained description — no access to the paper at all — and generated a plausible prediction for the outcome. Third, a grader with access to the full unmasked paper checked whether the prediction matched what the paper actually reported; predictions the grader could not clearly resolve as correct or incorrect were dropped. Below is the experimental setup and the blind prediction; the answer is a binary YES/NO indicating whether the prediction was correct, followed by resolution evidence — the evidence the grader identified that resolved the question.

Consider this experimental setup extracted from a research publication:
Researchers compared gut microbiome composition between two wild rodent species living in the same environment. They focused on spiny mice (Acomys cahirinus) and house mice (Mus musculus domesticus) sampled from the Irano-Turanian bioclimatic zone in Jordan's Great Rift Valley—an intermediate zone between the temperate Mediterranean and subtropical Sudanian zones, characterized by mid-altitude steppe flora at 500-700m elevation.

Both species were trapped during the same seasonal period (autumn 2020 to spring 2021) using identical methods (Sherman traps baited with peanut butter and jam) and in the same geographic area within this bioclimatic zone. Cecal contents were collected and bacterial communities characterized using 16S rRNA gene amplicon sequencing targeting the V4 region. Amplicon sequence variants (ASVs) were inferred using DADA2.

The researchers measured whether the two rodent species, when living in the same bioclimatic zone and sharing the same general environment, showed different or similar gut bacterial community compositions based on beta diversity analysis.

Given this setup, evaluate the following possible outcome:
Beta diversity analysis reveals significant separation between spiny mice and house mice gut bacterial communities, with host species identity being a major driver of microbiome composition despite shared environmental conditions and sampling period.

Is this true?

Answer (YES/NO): NO